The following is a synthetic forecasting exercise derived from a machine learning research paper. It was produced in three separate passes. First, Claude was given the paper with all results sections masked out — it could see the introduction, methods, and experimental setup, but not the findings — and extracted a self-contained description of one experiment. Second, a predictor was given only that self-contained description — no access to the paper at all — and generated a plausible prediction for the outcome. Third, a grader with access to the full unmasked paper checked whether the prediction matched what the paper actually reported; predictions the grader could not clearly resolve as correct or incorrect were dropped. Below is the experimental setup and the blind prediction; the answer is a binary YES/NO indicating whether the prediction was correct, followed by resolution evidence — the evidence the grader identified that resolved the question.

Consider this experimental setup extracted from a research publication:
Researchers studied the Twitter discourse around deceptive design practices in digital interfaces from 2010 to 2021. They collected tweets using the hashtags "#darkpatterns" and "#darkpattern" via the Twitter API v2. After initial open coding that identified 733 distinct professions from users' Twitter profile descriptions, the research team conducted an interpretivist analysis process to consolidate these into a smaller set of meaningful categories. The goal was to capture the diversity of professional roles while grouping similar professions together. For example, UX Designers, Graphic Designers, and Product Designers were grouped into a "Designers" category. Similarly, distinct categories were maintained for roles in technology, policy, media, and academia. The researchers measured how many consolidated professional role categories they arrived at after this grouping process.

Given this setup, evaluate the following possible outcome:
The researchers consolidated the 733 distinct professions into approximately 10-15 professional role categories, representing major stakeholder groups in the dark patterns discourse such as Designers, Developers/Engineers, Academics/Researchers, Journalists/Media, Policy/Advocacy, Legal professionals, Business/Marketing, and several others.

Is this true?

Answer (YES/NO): NO